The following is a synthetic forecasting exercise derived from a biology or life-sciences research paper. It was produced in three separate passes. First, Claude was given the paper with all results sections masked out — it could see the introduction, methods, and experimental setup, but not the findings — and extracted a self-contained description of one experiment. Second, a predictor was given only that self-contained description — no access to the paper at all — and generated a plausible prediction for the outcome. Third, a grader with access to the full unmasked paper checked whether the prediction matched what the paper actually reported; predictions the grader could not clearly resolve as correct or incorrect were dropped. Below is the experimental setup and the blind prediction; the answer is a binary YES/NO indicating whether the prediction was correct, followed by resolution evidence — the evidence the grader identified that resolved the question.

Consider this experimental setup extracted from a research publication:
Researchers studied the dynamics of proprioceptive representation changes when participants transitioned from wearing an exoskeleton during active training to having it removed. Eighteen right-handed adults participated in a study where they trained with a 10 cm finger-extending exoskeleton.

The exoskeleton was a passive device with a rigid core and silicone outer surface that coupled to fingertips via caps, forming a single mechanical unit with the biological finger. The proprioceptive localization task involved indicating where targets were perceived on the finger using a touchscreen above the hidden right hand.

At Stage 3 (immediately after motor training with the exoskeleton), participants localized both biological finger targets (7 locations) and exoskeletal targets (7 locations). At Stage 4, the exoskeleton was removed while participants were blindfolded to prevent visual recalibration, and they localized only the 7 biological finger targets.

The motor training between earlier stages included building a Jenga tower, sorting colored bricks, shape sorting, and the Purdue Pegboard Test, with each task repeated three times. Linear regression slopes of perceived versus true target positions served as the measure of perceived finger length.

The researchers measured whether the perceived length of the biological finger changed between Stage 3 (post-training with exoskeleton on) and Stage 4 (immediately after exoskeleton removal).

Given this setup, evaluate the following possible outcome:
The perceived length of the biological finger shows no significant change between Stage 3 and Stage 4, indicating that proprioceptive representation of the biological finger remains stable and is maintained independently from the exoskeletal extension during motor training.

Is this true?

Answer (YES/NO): NO